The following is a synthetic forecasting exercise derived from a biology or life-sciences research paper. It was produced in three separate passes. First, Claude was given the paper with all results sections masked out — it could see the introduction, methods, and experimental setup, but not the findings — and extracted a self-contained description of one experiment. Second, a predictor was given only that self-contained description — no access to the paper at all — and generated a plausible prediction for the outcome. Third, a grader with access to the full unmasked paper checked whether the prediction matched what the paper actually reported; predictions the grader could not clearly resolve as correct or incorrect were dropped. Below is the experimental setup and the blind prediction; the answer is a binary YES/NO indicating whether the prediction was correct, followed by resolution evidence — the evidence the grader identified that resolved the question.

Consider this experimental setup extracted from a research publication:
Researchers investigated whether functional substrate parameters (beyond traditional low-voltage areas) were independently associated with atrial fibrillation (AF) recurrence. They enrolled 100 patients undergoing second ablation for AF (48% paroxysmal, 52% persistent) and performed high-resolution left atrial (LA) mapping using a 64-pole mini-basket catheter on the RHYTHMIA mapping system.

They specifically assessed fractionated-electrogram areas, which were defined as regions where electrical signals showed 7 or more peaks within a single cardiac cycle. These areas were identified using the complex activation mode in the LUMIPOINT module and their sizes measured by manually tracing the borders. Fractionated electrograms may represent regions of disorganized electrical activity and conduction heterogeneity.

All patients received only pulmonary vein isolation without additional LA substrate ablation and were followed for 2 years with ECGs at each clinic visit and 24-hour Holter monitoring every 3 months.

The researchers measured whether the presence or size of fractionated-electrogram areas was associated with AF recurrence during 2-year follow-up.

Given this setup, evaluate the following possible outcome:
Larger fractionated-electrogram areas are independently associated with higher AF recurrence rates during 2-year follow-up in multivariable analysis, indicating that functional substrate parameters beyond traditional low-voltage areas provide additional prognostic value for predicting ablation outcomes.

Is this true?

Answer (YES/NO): NO